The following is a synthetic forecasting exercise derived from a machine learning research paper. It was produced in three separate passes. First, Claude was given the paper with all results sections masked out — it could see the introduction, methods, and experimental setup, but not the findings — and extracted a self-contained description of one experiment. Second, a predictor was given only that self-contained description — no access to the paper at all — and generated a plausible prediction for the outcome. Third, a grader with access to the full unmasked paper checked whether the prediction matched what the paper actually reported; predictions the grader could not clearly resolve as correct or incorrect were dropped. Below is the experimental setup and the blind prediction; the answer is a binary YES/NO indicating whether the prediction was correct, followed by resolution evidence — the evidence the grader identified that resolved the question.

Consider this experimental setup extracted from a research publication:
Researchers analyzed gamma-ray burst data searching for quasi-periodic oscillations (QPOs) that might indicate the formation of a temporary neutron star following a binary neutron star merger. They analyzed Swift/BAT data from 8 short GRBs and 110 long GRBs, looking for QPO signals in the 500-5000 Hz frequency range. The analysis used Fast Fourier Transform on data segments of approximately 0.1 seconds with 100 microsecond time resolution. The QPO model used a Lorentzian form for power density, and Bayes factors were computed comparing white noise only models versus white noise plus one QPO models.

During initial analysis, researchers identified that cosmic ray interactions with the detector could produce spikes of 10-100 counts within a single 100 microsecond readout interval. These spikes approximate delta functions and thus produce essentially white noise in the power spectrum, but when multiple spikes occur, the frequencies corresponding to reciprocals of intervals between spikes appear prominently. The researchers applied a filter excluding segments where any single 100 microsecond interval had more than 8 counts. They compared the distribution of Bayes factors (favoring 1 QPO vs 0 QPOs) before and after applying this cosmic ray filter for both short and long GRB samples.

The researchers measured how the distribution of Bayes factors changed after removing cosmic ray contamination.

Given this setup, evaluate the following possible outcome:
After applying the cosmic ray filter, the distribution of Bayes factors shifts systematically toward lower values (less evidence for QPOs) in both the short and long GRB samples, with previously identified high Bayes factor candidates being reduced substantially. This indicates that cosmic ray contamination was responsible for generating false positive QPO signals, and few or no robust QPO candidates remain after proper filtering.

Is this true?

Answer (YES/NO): YES